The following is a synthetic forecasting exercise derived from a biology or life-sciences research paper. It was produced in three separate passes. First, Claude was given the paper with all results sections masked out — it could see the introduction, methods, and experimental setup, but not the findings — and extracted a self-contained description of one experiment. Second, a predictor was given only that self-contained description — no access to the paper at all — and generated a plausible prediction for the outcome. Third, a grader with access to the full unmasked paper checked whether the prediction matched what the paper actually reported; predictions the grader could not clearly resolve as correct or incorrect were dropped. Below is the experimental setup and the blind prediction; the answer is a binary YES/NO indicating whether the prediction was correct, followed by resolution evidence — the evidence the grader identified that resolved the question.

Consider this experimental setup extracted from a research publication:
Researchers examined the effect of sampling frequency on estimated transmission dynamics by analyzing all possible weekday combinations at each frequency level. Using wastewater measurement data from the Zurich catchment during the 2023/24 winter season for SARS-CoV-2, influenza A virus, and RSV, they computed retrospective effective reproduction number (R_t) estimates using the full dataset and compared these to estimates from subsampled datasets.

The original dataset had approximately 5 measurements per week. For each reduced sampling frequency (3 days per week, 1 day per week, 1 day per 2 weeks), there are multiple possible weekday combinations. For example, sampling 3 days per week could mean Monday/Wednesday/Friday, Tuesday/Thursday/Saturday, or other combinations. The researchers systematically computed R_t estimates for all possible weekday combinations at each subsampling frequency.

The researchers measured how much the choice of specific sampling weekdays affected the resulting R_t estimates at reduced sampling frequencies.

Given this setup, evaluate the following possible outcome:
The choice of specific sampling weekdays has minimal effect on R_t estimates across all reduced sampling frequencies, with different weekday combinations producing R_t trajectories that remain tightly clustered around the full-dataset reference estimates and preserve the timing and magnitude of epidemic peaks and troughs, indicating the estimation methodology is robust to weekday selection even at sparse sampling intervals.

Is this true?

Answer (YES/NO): NO